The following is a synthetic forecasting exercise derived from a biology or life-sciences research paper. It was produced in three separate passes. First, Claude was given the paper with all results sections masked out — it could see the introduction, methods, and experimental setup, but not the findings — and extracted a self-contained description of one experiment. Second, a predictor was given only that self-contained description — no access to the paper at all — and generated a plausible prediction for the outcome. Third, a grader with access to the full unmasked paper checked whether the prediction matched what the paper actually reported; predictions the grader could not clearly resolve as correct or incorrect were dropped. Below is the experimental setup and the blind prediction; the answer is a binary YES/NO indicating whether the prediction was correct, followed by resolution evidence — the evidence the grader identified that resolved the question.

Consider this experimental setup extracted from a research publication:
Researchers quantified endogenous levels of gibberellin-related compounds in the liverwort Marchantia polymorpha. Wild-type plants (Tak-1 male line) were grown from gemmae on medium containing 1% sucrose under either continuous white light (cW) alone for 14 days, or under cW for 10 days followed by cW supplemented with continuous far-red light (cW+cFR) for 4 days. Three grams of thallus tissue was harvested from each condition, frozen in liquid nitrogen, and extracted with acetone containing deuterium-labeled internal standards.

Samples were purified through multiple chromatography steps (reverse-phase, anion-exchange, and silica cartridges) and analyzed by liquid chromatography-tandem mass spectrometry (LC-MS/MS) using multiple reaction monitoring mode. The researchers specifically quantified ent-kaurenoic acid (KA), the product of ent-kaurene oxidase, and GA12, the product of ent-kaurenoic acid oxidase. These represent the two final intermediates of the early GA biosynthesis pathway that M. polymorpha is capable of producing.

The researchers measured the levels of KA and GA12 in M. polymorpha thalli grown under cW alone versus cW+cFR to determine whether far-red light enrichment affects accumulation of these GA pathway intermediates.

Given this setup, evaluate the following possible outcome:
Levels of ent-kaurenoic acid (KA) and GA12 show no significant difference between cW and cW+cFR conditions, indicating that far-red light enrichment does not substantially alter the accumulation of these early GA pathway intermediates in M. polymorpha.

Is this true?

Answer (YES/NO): NO